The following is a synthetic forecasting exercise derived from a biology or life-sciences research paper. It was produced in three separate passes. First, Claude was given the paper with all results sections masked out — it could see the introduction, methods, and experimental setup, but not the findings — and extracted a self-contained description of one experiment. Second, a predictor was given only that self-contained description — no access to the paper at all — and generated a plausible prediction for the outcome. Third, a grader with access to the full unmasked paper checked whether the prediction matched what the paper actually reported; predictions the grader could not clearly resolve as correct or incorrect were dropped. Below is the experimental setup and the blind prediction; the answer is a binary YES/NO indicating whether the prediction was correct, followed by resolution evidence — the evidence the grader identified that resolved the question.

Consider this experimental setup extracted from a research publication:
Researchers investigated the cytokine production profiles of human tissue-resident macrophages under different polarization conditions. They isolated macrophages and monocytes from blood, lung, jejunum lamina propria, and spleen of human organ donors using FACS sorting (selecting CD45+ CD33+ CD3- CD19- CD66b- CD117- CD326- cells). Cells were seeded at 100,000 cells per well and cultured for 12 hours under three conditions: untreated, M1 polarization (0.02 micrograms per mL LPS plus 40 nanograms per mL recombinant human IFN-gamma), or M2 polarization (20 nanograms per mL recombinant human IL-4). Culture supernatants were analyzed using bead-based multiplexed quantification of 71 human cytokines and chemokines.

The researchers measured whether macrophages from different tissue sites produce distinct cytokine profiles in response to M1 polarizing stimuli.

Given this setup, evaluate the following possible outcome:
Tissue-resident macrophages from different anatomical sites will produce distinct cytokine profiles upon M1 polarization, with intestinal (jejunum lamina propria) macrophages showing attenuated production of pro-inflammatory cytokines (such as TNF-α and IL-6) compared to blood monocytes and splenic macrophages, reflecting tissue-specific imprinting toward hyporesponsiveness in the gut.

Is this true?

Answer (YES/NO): NO